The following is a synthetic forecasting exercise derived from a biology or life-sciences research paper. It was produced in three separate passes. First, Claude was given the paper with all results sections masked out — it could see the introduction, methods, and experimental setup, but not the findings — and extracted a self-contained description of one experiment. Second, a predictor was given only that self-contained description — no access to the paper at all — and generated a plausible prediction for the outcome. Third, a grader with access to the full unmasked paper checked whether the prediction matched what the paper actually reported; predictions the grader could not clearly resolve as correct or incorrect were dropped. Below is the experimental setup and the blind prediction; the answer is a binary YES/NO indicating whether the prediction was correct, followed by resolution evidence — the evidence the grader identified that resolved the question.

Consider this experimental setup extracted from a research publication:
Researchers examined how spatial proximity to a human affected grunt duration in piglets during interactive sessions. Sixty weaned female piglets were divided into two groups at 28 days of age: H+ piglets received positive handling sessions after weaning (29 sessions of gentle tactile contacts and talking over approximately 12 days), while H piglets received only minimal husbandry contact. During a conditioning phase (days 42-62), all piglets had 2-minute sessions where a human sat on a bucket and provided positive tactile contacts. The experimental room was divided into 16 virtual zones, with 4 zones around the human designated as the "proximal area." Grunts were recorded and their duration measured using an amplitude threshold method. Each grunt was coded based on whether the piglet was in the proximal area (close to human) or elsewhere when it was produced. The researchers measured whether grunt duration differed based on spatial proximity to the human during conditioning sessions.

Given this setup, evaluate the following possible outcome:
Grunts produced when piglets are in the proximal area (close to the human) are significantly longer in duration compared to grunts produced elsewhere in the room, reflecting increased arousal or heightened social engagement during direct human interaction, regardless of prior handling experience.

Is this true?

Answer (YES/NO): NO